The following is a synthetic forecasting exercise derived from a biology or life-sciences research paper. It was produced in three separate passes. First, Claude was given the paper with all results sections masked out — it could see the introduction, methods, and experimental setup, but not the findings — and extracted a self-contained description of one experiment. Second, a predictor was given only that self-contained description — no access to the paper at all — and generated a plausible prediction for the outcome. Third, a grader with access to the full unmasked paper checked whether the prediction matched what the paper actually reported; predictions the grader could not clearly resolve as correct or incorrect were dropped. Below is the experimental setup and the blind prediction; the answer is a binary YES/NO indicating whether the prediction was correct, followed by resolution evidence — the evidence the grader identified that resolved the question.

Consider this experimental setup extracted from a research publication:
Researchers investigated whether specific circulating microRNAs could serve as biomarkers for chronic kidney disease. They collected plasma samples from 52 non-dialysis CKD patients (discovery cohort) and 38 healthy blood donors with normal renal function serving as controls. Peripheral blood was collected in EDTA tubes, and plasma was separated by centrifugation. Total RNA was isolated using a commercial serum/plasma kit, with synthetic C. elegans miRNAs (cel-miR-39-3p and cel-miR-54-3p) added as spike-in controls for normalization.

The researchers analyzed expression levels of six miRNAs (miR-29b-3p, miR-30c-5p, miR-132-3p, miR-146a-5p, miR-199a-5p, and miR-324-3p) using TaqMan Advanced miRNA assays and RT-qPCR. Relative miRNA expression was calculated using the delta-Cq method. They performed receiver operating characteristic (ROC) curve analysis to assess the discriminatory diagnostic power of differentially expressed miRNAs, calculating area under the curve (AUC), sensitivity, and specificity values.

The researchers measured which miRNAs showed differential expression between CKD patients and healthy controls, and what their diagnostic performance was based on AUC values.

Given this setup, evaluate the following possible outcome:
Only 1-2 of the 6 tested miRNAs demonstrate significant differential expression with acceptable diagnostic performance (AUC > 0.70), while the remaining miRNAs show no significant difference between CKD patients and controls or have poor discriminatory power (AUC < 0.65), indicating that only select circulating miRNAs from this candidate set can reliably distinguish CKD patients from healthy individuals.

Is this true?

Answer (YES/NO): YES